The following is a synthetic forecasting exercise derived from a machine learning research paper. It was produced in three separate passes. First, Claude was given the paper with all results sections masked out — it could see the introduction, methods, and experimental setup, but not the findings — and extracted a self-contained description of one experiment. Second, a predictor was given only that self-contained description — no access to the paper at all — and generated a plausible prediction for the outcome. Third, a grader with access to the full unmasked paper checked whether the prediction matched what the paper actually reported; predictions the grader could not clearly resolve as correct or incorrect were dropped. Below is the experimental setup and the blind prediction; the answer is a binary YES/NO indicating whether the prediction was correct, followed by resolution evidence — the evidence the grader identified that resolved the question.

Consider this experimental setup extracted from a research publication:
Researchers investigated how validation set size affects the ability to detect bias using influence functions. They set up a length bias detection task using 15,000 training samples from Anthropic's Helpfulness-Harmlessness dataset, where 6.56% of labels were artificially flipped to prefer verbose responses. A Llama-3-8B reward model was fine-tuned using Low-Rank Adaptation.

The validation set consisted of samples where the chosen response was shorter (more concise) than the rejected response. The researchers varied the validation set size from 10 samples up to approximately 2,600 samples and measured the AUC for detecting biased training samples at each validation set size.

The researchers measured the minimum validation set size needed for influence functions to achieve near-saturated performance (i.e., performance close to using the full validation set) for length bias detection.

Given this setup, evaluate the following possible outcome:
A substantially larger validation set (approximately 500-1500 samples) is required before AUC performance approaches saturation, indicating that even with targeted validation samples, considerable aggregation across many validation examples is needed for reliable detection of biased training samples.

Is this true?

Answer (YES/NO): NO